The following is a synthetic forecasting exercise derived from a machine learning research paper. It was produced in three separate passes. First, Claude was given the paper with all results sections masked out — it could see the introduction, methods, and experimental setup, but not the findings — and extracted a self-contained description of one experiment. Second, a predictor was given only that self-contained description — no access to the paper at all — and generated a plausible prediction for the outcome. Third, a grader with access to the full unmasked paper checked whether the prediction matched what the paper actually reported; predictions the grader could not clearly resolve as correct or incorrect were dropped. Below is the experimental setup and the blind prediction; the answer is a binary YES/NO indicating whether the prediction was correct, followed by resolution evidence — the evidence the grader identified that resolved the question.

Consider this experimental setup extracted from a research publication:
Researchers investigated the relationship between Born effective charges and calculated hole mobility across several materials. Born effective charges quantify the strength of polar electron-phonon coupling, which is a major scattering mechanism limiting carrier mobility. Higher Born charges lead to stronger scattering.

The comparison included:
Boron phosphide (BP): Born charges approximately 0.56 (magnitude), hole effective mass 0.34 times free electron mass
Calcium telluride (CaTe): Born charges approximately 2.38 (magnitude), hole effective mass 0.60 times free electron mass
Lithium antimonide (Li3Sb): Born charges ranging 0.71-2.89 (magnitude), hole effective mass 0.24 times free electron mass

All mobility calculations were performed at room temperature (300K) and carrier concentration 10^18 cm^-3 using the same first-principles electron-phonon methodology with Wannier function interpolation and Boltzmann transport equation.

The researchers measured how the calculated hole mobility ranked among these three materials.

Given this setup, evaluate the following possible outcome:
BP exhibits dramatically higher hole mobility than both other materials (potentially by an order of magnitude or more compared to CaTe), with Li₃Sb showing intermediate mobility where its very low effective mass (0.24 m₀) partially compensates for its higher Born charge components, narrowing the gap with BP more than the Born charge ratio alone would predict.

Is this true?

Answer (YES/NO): YES